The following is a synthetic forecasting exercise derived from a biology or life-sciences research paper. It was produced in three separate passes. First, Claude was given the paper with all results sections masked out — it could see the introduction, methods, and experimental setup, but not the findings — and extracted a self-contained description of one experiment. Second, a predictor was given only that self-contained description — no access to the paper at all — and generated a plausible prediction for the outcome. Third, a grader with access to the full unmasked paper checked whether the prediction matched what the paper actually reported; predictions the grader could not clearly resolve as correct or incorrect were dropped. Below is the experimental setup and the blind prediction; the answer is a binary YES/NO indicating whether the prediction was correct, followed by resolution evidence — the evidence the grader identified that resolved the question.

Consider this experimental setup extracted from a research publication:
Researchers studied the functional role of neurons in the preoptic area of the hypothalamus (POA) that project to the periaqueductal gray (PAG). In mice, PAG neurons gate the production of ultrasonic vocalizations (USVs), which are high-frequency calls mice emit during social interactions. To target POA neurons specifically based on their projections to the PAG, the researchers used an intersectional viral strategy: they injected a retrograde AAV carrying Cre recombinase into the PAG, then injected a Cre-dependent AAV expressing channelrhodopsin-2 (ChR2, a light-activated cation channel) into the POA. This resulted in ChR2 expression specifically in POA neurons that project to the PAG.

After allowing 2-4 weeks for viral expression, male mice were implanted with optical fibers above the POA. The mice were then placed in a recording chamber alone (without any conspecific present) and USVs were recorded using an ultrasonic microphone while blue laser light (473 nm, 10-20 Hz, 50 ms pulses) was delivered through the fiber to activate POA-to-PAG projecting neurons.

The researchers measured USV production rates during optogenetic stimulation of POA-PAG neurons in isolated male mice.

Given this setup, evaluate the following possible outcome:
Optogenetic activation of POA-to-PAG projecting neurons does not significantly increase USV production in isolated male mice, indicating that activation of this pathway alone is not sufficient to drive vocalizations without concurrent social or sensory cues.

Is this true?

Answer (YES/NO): NO